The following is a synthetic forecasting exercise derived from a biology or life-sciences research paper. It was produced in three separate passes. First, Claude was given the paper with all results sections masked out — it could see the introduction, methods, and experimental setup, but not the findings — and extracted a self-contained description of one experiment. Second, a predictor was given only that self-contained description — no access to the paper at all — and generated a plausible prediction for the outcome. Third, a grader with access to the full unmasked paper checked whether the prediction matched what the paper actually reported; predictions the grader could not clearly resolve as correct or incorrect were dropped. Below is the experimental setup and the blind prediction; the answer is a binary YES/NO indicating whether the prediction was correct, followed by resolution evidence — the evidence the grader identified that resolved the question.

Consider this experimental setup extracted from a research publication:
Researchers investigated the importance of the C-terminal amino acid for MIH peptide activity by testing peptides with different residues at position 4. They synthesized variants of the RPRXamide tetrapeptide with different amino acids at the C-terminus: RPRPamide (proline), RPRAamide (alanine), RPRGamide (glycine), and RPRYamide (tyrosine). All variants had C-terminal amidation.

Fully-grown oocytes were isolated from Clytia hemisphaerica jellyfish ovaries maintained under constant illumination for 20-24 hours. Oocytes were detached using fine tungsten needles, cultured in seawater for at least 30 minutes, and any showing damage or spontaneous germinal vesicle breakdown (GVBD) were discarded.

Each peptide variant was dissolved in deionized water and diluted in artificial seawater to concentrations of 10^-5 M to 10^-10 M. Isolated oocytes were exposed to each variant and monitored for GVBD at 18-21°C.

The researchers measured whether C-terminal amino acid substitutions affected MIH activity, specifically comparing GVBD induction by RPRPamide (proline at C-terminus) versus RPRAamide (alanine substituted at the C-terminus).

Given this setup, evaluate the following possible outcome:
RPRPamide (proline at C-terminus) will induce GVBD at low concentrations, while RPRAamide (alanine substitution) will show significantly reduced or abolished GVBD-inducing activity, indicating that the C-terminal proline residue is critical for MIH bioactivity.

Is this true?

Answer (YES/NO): NO